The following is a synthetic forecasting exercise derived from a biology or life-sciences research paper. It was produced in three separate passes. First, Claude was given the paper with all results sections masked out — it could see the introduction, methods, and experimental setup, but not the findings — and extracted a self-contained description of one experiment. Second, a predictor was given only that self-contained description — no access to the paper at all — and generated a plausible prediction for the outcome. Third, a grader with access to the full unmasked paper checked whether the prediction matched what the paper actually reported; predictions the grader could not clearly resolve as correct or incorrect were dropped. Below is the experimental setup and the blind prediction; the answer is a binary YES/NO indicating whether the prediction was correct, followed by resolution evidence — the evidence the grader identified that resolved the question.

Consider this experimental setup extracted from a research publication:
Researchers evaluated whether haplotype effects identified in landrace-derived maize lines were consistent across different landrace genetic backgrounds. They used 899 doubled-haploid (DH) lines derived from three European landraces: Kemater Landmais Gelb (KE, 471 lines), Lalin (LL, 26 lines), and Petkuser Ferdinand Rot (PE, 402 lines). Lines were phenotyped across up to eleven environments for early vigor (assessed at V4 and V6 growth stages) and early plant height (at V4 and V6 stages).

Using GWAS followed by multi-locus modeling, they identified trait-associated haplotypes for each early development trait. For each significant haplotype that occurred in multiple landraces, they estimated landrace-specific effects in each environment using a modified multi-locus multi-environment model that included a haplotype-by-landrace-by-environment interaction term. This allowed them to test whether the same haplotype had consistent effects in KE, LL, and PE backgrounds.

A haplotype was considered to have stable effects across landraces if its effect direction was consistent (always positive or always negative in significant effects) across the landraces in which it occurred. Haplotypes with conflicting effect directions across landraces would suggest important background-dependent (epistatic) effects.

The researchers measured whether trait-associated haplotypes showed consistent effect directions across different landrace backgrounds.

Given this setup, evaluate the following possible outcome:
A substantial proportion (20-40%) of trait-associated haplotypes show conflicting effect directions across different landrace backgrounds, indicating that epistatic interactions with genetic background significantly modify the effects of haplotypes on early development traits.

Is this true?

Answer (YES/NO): NO